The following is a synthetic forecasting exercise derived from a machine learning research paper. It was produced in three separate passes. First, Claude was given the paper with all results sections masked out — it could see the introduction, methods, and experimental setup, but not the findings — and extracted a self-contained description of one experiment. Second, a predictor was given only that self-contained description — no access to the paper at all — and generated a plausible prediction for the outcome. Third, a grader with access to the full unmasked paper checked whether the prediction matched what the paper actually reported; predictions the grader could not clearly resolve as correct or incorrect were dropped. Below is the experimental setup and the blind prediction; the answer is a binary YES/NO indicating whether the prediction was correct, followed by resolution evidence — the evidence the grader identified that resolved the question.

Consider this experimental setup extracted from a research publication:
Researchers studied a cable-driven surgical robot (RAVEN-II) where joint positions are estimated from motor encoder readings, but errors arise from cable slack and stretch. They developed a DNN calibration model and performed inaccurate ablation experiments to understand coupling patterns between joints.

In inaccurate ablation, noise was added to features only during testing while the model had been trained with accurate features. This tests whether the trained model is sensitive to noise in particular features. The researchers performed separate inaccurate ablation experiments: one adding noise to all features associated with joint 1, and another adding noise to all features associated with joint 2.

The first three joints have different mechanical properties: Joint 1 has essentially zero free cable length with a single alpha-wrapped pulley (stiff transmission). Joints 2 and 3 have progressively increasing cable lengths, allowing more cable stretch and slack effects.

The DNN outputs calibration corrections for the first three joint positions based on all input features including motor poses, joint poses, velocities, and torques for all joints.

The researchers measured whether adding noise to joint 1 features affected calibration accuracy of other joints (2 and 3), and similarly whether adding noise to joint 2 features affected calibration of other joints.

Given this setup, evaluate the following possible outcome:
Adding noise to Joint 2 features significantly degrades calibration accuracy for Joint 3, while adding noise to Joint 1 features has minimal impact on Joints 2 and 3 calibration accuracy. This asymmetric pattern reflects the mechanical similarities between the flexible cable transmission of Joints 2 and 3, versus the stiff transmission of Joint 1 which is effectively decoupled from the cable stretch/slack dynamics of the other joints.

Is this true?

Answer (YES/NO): NO